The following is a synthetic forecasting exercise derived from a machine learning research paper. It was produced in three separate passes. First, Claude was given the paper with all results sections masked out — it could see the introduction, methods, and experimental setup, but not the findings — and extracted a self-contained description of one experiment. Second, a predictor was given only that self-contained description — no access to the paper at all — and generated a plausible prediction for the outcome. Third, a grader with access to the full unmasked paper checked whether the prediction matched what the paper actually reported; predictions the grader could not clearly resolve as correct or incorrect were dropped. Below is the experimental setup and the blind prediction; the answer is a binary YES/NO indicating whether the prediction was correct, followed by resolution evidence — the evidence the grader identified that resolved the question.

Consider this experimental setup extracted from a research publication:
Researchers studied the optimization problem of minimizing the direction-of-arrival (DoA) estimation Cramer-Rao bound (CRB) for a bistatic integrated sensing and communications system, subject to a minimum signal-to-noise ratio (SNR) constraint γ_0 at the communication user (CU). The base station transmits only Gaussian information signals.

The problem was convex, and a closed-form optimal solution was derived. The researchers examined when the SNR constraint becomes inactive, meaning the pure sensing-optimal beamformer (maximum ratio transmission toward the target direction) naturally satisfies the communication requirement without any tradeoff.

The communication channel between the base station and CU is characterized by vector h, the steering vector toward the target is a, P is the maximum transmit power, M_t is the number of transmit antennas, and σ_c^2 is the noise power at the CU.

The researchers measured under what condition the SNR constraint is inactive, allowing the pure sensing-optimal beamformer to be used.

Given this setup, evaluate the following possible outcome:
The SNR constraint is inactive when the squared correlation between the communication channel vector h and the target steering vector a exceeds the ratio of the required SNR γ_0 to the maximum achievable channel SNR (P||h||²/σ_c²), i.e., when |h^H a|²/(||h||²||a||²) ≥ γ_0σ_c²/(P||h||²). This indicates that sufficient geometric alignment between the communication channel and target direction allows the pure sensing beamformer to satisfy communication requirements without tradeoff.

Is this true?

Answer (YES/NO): YES